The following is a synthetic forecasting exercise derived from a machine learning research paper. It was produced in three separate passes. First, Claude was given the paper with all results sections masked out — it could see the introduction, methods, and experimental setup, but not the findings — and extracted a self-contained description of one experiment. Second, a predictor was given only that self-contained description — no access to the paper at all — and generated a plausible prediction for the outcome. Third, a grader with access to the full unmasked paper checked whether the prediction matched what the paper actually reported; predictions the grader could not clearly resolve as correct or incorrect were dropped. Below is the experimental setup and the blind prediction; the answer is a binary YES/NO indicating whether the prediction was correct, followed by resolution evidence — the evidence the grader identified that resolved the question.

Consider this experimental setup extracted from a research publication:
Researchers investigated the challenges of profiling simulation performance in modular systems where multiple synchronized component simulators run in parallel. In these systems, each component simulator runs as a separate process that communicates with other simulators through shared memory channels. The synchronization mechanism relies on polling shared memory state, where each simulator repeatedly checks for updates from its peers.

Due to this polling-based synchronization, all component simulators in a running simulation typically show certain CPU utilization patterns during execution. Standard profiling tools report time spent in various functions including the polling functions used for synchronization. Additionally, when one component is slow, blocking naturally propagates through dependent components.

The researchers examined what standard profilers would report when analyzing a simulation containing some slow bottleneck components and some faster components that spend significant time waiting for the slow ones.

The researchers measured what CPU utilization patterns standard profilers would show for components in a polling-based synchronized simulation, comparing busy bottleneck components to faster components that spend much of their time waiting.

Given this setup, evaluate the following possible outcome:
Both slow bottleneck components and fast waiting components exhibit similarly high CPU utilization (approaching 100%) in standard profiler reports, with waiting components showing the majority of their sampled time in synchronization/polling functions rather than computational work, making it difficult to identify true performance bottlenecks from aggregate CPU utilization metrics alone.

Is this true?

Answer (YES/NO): YES